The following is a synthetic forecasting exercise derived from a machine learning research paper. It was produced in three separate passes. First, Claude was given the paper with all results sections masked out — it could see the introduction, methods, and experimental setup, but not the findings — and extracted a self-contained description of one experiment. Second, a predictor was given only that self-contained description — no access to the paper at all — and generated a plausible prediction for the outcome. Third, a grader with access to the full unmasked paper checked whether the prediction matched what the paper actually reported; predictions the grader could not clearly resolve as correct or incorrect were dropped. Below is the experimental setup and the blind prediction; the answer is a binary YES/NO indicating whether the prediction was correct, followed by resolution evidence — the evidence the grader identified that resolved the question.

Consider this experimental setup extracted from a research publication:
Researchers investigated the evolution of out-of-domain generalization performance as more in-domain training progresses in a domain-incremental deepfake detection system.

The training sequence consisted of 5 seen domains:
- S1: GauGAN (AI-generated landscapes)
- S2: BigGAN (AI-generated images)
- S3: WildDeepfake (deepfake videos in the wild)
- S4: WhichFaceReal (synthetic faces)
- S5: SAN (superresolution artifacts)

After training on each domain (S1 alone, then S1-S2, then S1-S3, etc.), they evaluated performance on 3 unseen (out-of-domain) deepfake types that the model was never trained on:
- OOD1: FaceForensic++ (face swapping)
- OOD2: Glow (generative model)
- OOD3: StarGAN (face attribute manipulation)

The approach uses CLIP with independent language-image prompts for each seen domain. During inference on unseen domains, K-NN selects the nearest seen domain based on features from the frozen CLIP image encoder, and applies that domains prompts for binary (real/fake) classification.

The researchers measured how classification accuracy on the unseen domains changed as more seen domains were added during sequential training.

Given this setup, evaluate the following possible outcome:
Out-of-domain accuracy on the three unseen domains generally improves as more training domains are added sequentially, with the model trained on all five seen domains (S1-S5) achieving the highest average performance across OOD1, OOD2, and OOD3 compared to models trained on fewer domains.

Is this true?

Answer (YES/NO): NO